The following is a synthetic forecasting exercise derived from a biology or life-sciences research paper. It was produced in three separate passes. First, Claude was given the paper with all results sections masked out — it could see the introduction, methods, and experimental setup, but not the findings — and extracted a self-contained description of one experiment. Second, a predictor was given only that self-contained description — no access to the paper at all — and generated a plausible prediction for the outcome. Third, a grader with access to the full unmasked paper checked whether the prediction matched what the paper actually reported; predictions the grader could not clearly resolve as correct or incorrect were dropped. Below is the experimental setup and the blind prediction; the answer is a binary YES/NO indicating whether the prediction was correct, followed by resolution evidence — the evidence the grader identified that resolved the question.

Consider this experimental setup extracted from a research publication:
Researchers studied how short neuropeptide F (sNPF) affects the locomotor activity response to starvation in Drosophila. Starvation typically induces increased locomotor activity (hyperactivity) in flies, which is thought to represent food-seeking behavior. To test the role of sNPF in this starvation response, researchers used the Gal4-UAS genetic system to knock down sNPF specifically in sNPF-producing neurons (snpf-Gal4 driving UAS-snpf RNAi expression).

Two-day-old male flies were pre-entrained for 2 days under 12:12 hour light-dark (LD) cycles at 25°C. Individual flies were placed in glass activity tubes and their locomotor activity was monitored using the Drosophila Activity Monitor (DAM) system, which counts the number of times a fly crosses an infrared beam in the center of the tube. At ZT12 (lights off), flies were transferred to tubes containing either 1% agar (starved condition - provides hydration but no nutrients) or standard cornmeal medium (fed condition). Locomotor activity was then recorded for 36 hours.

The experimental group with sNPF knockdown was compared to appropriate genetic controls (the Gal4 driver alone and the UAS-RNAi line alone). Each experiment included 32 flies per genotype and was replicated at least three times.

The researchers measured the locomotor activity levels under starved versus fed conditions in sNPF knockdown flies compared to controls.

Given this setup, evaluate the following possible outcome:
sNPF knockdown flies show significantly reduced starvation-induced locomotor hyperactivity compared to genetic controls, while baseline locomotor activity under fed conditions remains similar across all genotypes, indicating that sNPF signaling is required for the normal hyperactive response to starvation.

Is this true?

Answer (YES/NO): NO